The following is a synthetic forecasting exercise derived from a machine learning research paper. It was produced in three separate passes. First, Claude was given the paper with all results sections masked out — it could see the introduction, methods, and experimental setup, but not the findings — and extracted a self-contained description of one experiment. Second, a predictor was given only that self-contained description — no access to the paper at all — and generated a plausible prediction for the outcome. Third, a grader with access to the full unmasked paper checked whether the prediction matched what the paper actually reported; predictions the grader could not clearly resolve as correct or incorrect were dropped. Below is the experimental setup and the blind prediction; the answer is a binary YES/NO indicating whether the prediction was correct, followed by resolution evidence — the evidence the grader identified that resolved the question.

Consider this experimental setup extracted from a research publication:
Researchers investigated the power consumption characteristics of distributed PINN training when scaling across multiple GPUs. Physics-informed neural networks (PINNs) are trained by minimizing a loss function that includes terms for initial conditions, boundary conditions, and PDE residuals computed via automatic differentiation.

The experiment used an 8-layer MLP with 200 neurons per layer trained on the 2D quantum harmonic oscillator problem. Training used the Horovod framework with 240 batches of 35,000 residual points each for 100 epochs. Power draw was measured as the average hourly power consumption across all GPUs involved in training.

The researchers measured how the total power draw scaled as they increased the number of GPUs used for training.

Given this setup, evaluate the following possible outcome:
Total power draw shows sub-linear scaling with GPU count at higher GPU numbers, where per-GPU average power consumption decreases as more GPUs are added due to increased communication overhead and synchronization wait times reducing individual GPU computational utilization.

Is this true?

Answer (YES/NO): NO